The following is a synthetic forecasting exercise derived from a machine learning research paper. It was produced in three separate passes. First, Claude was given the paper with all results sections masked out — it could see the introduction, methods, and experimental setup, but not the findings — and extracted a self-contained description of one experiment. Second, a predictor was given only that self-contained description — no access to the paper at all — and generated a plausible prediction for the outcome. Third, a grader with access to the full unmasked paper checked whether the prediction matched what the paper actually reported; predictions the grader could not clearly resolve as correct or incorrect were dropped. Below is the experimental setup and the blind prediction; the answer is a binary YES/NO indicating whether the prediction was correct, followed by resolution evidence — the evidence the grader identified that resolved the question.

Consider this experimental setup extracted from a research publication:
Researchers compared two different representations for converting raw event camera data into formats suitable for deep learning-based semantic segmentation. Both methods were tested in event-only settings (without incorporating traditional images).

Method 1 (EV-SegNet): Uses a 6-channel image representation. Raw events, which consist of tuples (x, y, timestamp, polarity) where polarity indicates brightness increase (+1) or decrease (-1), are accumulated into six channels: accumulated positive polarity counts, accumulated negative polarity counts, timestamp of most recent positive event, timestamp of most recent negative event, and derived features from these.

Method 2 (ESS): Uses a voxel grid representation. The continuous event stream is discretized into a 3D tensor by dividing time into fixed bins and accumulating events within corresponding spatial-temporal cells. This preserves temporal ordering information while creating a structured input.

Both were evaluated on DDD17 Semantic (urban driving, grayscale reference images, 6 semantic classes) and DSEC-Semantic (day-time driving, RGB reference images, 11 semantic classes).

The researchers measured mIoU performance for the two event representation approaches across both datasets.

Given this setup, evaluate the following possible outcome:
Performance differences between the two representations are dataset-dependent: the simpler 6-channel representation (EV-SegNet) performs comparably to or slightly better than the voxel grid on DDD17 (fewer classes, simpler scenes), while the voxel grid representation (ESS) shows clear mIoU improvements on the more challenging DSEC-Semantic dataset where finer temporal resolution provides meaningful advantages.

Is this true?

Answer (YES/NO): NO